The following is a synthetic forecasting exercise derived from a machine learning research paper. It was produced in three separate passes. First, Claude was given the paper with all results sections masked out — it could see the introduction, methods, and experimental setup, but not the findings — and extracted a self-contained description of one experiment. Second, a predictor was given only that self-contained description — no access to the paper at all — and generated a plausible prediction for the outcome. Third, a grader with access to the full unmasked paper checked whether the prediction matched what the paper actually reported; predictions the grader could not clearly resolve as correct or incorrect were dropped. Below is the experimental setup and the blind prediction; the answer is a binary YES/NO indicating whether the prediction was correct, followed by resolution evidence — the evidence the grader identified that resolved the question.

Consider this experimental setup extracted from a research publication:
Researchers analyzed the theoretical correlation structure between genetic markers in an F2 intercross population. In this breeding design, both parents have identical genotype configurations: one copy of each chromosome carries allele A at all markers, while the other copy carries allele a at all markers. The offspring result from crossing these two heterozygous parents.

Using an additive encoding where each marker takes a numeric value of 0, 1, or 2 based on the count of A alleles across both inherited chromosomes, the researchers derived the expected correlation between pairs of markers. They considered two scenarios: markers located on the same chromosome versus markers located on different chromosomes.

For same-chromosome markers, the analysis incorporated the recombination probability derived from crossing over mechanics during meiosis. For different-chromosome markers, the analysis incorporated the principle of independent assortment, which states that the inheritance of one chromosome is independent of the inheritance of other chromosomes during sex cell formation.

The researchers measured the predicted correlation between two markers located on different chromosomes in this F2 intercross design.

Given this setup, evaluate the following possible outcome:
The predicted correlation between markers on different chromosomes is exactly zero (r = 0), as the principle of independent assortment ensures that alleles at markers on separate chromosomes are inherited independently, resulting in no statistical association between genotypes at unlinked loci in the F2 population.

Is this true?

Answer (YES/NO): YES